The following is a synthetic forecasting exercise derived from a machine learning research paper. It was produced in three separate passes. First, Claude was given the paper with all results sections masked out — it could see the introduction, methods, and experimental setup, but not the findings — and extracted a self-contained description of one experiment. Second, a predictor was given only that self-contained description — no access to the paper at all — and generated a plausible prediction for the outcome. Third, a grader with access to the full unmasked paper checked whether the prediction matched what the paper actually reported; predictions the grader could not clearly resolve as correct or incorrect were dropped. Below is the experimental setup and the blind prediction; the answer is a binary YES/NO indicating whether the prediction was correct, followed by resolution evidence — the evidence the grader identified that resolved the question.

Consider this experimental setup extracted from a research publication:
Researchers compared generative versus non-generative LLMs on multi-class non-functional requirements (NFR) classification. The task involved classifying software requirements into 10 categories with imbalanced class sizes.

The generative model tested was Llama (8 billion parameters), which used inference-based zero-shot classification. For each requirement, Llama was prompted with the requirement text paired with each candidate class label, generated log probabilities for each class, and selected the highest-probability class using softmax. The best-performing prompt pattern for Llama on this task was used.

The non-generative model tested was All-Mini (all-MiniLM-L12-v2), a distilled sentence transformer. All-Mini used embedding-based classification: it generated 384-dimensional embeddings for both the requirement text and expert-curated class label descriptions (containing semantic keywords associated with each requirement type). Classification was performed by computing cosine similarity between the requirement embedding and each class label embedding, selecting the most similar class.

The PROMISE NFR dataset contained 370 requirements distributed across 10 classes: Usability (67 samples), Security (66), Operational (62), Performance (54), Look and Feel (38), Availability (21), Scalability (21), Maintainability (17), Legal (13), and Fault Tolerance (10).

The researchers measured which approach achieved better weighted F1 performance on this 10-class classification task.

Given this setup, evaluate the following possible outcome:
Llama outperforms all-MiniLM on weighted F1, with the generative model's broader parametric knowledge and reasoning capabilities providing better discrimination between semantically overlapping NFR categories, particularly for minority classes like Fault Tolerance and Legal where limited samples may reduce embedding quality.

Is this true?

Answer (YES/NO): NO